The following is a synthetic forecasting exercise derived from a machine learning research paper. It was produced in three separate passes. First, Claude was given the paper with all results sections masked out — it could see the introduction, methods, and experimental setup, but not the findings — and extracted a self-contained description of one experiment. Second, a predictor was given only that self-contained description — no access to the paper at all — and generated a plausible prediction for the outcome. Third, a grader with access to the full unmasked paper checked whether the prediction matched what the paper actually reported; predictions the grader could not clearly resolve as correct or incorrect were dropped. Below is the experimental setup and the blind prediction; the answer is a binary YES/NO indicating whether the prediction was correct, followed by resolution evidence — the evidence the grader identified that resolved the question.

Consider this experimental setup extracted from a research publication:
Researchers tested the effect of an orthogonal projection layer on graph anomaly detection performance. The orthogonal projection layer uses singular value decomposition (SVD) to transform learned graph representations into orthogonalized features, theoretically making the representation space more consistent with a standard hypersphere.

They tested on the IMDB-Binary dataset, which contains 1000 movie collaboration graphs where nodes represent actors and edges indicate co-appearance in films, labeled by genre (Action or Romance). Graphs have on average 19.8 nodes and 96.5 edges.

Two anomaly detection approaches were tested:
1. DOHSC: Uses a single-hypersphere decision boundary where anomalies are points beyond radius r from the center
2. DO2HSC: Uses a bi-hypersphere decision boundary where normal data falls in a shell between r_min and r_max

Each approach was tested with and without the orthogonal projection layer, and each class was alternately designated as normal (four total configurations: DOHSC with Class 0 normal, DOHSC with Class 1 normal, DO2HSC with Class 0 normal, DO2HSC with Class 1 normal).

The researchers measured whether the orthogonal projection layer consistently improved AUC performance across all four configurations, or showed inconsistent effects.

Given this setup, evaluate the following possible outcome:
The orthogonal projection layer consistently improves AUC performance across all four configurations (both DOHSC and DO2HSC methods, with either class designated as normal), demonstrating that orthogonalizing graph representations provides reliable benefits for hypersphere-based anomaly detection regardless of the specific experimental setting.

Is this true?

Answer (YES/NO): YES